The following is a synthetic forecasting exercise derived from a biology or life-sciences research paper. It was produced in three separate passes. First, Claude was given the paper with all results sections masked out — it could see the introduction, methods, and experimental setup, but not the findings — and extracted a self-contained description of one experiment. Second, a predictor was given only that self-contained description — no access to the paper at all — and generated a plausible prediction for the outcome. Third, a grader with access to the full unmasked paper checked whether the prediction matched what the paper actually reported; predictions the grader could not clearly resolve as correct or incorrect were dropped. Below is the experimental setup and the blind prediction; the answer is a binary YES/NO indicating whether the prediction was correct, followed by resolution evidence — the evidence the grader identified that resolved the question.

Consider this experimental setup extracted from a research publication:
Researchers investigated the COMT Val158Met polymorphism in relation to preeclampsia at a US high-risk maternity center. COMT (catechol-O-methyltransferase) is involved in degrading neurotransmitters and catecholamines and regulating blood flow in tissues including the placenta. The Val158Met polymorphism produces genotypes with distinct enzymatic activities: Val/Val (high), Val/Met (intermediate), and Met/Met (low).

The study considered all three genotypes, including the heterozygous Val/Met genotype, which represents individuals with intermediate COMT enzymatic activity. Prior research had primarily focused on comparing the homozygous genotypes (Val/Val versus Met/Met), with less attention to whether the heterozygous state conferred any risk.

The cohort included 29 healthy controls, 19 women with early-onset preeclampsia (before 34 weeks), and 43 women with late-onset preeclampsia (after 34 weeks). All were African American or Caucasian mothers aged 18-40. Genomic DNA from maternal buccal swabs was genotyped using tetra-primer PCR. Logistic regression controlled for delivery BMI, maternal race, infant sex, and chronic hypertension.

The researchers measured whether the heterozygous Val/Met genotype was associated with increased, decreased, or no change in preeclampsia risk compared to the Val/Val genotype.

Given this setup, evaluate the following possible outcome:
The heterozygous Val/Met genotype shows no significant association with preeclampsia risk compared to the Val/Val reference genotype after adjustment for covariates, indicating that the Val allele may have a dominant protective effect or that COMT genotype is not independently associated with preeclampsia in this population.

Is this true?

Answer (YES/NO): YES